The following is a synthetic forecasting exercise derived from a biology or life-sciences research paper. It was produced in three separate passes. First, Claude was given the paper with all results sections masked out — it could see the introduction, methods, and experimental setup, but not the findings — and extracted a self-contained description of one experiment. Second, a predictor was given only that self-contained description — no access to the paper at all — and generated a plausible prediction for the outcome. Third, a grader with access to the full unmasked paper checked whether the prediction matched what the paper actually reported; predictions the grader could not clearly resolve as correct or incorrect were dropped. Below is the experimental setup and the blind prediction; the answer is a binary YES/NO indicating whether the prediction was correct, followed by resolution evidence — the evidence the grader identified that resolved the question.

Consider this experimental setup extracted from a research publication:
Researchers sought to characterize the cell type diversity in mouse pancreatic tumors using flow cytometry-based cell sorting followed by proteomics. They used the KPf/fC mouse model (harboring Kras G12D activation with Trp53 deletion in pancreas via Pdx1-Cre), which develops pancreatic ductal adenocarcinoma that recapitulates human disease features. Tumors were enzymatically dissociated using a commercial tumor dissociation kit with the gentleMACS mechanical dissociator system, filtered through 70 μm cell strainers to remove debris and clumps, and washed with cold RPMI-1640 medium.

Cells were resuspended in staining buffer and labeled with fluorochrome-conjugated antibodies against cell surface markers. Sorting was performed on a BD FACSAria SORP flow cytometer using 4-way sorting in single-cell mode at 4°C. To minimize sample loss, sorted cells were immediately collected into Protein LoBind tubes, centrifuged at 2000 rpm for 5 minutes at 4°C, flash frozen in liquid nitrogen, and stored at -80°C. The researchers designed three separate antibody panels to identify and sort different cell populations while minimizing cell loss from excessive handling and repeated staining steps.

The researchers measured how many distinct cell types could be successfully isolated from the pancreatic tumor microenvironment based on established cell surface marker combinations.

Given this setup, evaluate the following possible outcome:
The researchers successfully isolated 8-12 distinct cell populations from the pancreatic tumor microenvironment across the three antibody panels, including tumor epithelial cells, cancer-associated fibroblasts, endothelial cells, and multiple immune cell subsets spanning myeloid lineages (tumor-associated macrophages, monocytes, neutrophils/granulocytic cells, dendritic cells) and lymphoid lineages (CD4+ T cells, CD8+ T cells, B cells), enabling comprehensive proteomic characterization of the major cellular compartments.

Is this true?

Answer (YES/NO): NO